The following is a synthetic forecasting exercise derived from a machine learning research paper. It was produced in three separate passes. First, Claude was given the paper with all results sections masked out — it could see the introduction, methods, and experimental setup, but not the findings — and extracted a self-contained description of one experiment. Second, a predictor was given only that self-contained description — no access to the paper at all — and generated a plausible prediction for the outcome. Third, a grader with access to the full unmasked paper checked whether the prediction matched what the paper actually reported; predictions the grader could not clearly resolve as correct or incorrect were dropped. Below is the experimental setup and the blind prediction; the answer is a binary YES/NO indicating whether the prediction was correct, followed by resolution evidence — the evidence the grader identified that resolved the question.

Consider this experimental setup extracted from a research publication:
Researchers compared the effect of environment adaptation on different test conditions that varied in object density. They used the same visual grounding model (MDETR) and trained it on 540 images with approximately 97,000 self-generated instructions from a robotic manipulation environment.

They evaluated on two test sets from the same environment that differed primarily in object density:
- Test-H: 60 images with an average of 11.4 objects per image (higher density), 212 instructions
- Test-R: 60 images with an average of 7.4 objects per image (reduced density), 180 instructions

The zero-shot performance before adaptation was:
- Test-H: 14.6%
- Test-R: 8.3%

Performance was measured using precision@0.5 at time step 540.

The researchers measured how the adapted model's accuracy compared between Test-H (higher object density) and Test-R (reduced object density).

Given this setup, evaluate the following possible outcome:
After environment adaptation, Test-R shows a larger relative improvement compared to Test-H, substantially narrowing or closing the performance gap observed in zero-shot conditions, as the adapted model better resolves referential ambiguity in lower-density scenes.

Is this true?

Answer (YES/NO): YES